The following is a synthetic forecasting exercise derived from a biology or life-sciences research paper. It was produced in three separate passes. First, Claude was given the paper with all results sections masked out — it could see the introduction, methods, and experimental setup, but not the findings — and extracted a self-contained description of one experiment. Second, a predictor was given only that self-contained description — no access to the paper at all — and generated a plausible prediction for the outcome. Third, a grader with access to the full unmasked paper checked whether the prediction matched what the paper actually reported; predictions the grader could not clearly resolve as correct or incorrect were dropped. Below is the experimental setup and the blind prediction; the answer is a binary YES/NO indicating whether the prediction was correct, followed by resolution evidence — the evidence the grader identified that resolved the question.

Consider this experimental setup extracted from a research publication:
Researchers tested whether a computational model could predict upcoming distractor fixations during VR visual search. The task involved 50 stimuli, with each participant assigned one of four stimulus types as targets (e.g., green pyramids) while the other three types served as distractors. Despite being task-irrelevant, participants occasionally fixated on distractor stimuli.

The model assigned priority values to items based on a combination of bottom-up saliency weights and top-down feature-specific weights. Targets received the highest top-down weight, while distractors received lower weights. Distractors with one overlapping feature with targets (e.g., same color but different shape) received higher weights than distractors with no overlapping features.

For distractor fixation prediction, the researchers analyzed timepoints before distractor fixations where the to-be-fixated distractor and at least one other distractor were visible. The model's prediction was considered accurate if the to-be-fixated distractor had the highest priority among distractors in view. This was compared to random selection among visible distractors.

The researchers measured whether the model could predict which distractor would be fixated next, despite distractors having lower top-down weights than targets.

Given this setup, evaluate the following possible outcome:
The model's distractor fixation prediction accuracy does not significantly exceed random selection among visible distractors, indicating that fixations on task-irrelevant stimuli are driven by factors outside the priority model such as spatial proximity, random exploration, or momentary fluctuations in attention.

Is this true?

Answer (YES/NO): NO